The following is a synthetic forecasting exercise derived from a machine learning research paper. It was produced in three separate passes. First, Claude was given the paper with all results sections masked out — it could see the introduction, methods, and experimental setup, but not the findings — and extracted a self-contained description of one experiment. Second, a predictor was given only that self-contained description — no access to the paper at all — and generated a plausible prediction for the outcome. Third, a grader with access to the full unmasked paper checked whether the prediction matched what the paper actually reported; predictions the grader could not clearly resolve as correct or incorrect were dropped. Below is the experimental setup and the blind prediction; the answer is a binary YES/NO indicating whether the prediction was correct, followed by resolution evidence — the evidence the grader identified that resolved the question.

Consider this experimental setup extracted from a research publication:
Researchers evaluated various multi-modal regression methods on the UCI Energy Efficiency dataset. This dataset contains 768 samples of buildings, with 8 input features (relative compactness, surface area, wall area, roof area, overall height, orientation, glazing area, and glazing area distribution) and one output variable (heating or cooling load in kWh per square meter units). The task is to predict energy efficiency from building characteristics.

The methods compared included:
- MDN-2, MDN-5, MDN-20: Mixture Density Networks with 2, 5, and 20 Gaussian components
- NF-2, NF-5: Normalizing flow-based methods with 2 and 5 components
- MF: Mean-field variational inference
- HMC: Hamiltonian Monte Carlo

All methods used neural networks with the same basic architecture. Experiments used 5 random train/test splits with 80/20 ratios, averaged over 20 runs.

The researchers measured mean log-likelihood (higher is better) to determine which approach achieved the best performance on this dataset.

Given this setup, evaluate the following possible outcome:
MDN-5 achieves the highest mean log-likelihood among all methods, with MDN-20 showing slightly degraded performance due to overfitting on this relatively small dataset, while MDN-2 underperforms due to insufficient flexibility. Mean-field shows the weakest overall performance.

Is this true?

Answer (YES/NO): NO